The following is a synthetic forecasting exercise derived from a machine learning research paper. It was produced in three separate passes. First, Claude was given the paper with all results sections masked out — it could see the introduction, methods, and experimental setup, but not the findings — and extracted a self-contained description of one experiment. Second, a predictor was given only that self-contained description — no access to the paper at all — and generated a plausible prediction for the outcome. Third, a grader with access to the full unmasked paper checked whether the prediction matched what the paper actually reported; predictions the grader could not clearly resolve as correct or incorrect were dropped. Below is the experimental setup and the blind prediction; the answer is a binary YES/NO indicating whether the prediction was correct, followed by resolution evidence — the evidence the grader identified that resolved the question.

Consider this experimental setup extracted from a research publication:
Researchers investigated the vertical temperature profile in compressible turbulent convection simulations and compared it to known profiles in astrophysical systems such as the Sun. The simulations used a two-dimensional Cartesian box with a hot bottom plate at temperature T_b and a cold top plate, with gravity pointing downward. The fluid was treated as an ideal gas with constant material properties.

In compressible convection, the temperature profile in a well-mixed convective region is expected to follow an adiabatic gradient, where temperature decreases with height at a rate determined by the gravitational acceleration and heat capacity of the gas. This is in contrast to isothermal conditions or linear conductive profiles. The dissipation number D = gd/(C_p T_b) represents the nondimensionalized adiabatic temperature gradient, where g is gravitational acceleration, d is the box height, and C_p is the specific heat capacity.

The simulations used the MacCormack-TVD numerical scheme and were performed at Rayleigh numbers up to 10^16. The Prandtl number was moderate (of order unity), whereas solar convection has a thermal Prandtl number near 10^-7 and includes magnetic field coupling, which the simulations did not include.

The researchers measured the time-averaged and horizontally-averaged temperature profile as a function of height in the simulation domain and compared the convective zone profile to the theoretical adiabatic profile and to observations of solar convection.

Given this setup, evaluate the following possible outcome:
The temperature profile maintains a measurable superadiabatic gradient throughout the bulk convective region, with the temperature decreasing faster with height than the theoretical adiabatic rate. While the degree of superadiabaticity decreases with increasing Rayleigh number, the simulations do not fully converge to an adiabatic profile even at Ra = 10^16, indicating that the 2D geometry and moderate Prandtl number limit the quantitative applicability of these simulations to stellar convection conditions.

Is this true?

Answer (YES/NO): NO